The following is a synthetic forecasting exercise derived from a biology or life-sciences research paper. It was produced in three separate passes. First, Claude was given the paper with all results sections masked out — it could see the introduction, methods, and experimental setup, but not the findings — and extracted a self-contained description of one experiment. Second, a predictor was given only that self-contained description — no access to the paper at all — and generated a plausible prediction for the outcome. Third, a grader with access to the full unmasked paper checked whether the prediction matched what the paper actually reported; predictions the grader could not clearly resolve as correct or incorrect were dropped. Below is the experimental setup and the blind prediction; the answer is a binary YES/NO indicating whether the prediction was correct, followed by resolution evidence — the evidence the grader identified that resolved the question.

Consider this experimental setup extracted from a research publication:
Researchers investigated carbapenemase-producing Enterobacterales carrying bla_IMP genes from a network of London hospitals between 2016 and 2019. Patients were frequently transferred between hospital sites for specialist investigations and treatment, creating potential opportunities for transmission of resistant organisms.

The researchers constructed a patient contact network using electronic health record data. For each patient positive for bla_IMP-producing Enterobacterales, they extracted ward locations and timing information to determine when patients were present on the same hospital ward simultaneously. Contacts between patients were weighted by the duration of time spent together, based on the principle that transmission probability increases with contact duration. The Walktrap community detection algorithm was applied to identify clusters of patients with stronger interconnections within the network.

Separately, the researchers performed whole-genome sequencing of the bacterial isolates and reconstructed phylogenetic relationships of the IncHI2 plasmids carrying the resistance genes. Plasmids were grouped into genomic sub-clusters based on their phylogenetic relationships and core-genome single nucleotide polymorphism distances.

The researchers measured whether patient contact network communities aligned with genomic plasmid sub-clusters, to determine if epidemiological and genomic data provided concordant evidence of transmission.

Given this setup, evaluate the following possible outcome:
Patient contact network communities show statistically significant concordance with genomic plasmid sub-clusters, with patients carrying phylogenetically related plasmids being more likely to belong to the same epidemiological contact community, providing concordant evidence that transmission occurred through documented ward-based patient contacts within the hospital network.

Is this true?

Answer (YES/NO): NO